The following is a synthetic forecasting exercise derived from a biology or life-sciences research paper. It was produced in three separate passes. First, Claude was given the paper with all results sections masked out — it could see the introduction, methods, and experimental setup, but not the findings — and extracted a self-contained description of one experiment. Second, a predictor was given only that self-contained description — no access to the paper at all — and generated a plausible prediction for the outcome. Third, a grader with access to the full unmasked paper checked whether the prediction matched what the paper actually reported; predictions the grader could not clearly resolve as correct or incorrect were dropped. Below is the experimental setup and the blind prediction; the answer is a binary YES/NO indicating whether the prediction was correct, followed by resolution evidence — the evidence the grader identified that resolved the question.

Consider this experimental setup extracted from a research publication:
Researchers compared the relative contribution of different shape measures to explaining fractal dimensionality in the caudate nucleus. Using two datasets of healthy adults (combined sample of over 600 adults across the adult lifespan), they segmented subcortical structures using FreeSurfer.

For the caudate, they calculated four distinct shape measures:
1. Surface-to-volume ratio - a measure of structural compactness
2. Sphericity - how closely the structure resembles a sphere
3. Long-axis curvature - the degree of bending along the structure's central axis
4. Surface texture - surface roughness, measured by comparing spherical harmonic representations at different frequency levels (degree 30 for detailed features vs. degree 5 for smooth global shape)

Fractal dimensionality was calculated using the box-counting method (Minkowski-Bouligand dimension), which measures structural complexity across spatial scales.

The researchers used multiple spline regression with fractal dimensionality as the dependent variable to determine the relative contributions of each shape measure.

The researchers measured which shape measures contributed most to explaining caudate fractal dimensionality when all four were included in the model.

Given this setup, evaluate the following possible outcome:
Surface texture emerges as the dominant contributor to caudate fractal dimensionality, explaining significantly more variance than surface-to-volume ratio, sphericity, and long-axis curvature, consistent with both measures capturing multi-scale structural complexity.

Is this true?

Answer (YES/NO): NO